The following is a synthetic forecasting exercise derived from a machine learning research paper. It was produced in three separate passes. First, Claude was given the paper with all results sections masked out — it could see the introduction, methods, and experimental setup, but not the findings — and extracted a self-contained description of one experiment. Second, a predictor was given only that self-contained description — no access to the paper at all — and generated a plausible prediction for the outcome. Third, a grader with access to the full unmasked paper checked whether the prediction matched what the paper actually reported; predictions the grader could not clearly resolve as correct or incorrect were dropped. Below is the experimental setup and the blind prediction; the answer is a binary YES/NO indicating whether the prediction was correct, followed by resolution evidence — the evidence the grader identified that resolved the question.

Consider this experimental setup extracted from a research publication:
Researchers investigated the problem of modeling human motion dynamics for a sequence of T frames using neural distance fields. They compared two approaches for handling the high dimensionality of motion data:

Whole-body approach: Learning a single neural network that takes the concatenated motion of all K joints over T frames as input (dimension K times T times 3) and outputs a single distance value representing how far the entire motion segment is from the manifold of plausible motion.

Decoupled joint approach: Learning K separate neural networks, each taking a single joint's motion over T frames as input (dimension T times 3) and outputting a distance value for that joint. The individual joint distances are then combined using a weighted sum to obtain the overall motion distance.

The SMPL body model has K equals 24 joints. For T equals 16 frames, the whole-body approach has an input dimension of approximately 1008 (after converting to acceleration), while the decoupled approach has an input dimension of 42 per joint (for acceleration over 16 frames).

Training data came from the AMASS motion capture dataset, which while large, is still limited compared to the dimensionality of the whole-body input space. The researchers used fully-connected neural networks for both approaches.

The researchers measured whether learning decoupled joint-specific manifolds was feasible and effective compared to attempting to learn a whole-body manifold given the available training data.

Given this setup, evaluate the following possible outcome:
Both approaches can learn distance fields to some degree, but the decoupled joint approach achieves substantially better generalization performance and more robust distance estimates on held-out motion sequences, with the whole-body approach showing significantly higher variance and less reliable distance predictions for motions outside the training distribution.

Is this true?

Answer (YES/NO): NO